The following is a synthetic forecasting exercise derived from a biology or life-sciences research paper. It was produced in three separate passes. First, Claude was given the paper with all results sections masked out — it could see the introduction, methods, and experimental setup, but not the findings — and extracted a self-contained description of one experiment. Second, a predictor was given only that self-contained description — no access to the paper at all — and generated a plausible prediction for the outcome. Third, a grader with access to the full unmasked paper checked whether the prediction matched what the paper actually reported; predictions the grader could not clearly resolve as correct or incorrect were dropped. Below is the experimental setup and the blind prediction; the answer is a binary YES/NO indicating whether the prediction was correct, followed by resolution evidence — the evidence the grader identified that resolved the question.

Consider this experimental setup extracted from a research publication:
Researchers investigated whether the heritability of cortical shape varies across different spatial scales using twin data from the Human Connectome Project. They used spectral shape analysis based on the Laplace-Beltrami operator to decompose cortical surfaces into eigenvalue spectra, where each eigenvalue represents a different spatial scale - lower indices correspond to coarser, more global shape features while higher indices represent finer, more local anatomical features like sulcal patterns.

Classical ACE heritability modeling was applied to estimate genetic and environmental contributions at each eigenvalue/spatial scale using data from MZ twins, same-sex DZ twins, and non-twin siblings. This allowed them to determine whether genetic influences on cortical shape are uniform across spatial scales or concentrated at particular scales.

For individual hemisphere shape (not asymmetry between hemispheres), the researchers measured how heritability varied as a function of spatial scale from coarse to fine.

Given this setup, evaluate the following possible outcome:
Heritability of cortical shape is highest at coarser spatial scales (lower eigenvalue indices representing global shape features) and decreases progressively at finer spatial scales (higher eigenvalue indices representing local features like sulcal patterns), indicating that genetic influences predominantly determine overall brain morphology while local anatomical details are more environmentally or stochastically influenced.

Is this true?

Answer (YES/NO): YES